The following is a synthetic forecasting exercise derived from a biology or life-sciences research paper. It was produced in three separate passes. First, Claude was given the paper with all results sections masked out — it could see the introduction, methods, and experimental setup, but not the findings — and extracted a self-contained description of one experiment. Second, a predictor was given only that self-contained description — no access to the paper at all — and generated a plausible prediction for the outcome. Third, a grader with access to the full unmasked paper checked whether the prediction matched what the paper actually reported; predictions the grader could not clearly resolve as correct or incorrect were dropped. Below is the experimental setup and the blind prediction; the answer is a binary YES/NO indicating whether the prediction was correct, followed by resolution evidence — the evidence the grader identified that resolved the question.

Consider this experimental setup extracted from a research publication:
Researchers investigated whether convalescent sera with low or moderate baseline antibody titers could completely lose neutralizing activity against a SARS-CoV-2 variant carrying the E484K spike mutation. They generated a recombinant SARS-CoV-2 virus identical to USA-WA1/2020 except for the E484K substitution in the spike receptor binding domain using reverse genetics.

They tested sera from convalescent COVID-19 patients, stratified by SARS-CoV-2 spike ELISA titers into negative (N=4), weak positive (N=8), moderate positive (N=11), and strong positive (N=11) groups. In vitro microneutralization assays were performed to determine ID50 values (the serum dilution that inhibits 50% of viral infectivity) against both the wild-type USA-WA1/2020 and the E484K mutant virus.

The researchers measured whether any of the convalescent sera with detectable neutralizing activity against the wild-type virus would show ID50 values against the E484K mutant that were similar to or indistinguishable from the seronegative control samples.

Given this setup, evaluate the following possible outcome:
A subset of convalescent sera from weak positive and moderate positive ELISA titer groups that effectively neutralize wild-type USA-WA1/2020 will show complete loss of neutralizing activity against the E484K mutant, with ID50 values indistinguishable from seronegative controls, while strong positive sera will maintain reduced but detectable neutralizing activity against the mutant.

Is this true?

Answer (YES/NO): YES